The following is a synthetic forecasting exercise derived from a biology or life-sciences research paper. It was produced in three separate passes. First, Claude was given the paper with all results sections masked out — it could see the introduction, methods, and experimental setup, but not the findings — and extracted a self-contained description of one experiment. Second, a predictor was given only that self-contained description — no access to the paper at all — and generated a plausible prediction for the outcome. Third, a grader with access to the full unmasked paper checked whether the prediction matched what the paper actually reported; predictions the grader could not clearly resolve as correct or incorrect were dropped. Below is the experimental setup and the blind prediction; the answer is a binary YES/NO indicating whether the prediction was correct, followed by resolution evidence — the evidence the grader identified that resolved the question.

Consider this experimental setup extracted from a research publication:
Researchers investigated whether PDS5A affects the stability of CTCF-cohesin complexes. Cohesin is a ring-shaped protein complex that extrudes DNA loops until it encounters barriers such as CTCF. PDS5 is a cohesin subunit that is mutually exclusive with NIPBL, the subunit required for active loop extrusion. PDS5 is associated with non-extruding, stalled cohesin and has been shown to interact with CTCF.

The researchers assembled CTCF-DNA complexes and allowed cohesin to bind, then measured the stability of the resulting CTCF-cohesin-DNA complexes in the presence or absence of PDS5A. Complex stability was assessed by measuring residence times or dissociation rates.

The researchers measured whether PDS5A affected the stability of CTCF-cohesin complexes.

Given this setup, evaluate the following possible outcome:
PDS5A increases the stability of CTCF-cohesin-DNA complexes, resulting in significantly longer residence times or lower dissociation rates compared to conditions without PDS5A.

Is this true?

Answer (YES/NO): YES